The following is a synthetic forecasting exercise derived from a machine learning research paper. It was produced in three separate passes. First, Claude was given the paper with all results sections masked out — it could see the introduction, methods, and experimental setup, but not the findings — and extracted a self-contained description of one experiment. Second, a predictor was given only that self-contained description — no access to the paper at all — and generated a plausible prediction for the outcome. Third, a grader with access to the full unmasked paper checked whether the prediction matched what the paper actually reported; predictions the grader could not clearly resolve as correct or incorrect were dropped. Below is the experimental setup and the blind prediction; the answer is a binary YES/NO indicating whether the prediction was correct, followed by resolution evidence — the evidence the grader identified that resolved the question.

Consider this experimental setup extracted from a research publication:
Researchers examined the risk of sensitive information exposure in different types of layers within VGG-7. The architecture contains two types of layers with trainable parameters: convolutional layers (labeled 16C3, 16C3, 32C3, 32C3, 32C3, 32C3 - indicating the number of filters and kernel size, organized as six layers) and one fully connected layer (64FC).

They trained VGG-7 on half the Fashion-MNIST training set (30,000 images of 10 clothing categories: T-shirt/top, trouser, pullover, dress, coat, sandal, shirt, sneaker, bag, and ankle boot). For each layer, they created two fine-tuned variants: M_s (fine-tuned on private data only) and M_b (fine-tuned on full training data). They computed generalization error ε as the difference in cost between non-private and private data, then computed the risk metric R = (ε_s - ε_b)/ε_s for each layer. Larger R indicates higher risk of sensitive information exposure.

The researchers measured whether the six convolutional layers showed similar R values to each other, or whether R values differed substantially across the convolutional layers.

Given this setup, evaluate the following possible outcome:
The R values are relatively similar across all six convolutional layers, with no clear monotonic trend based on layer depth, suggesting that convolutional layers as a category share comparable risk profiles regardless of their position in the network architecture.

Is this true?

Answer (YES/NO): NO